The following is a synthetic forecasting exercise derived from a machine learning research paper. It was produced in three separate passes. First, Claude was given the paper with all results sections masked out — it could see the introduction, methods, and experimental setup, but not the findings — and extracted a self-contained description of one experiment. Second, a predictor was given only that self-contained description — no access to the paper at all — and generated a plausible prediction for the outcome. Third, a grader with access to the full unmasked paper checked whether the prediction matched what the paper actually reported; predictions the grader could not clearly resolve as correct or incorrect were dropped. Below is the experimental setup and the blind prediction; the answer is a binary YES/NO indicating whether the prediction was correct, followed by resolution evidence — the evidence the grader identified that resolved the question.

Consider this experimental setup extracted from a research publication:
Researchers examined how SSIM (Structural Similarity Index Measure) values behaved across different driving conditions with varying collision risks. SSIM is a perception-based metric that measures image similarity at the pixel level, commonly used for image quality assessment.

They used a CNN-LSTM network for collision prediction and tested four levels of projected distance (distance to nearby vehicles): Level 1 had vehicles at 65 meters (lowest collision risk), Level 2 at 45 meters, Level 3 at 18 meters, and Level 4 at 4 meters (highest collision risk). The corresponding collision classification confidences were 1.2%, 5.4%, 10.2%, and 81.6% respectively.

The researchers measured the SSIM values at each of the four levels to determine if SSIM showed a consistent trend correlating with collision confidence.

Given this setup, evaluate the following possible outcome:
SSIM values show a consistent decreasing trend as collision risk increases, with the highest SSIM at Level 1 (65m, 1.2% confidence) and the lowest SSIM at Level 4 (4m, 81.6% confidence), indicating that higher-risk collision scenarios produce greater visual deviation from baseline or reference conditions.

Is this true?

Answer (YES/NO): NO